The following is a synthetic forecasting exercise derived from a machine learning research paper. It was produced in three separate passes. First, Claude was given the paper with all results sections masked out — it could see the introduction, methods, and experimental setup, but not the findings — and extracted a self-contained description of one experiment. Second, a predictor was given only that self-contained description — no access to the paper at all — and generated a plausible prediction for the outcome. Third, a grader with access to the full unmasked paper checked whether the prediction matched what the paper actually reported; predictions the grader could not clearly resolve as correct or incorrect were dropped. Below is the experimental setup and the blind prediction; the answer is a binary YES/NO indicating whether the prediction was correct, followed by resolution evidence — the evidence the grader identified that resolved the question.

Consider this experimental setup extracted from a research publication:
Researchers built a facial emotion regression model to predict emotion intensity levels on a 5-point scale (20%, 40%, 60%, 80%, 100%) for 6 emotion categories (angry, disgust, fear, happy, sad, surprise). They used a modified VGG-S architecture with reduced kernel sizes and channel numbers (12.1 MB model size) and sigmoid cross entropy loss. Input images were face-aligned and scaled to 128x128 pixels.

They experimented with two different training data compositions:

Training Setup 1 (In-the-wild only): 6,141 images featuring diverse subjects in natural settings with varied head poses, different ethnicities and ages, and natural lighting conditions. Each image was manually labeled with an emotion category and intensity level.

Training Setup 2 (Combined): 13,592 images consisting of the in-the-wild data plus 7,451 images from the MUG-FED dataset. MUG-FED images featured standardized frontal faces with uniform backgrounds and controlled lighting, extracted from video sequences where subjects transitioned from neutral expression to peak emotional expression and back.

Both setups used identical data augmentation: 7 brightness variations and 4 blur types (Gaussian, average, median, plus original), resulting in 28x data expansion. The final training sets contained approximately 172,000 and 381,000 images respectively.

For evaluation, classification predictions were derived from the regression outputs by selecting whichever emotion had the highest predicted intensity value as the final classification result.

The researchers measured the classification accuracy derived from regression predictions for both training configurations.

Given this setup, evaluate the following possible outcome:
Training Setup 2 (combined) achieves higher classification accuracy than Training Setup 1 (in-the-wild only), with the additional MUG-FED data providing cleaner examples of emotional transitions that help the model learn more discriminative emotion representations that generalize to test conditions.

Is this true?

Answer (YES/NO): NO